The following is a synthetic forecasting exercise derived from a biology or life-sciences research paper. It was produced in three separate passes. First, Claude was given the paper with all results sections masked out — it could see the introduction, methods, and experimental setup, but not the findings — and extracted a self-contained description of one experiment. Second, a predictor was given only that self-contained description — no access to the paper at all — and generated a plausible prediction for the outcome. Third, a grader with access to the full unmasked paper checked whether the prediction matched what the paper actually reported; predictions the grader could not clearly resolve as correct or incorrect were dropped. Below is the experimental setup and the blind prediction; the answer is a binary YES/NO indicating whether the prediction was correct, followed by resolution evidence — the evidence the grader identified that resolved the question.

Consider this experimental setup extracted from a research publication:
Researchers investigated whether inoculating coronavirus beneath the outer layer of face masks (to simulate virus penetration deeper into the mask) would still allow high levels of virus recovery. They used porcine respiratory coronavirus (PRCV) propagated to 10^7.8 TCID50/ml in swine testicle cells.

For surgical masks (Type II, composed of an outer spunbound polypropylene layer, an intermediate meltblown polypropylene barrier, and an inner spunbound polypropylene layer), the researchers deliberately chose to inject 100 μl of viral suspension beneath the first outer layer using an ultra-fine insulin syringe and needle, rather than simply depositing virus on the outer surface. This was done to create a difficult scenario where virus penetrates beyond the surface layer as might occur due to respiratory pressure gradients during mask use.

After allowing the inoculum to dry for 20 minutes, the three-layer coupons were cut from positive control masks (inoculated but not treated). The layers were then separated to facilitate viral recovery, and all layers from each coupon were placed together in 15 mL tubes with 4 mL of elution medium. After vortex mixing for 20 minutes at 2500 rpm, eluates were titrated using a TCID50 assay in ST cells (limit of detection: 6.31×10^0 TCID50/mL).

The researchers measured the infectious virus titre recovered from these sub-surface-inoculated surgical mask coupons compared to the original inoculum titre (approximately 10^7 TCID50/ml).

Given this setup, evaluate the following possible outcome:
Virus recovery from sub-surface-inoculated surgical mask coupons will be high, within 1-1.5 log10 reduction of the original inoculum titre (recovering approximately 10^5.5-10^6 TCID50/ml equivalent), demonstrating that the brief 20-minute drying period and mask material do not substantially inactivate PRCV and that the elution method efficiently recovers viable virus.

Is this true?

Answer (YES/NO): NO